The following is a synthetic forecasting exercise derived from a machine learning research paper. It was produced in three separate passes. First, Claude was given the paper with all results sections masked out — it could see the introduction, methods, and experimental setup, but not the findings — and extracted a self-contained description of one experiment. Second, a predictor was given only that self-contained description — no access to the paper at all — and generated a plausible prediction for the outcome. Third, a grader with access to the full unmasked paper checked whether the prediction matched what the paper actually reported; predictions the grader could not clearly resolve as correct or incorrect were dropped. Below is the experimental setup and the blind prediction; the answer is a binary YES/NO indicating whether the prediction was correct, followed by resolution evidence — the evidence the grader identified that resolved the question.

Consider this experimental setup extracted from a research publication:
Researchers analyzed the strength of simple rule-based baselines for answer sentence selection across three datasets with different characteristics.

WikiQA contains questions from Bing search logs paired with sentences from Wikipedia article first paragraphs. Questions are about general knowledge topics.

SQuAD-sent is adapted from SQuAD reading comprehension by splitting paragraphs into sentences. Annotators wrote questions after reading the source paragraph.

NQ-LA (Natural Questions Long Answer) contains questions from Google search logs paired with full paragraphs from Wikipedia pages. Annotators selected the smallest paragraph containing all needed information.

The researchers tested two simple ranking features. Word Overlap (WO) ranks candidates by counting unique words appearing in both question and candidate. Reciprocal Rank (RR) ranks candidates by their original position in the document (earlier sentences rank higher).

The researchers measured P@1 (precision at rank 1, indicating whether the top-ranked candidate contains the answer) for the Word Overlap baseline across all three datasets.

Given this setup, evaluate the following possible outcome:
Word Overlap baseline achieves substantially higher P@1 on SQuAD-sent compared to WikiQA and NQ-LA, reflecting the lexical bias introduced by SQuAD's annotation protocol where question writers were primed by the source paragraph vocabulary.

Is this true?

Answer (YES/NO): YES